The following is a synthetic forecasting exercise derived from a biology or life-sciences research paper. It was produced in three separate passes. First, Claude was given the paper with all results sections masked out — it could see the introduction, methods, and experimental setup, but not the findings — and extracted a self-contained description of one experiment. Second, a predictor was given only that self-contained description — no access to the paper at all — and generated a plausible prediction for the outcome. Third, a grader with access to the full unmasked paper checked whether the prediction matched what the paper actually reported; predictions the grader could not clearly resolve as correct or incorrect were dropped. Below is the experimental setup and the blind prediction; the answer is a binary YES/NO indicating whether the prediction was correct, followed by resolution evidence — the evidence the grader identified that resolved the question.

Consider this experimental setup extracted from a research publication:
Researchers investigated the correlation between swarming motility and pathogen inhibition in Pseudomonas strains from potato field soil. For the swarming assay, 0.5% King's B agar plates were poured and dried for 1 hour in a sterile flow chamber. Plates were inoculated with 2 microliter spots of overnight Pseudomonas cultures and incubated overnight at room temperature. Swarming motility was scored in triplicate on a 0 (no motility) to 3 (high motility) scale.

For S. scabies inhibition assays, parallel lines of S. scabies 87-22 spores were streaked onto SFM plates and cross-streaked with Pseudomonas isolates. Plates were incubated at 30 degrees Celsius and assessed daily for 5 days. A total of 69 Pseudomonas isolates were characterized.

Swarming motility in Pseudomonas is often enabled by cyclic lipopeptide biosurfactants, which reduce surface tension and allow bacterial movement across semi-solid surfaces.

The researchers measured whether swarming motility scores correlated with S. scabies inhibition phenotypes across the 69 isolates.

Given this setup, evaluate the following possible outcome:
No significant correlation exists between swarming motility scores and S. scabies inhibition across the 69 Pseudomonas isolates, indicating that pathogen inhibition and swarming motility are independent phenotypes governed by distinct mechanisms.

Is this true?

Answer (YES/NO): NO